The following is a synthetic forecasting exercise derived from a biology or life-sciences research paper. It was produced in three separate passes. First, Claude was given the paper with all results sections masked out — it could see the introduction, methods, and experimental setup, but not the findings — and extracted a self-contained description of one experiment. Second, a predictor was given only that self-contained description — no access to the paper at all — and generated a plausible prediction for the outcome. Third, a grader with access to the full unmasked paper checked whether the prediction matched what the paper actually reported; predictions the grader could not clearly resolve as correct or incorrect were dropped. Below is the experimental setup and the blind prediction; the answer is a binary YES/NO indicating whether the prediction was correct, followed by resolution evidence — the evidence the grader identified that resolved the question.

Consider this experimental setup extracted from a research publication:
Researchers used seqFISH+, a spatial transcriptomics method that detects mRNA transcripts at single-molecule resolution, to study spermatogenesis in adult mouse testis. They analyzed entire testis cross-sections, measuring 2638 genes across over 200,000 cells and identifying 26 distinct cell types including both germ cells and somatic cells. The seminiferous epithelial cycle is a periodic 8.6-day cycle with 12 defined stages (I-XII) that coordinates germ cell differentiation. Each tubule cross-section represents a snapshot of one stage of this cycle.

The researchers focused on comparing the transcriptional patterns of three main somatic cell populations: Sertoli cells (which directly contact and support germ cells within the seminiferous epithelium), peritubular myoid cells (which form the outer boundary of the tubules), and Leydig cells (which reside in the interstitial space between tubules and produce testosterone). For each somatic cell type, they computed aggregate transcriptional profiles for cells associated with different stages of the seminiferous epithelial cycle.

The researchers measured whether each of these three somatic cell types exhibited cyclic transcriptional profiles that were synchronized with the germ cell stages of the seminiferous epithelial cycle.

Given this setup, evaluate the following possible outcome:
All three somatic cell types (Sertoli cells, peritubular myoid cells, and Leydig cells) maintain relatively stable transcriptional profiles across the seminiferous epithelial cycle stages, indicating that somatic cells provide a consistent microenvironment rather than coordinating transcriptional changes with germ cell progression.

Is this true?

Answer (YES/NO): NO